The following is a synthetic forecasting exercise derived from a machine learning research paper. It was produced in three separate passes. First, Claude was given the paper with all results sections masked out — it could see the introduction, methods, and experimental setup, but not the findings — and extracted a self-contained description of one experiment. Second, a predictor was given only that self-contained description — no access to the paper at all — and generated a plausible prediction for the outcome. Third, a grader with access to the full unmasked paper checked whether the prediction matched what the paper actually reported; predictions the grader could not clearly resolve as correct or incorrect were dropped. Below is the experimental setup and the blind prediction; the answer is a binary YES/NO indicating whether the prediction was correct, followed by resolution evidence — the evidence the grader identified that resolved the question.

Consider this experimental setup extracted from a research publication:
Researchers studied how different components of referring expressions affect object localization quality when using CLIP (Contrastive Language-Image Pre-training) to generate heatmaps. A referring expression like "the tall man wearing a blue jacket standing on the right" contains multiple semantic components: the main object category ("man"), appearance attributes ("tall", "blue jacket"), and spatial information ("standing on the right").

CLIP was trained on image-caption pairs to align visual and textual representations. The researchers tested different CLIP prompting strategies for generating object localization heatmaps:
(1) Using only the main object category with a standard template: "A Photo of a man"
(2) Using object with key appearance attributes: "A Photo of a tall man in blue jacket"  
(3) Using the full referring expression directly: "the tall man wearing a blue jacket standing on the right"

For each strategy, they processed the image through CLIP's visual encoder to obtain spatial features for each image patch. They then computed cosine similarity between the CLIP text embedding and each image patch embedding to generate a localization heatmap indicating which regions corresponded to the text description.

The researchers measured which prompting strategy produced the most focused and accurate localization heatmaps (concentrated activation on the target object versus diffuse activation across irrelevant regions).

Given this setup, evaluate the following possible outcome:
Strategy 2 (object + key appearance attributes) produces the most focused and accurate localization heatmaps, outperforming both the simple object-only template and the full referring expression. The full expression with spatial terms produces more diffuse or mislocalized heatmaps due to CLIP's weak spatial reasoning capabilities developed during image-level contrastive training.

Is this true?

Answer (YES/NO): NO